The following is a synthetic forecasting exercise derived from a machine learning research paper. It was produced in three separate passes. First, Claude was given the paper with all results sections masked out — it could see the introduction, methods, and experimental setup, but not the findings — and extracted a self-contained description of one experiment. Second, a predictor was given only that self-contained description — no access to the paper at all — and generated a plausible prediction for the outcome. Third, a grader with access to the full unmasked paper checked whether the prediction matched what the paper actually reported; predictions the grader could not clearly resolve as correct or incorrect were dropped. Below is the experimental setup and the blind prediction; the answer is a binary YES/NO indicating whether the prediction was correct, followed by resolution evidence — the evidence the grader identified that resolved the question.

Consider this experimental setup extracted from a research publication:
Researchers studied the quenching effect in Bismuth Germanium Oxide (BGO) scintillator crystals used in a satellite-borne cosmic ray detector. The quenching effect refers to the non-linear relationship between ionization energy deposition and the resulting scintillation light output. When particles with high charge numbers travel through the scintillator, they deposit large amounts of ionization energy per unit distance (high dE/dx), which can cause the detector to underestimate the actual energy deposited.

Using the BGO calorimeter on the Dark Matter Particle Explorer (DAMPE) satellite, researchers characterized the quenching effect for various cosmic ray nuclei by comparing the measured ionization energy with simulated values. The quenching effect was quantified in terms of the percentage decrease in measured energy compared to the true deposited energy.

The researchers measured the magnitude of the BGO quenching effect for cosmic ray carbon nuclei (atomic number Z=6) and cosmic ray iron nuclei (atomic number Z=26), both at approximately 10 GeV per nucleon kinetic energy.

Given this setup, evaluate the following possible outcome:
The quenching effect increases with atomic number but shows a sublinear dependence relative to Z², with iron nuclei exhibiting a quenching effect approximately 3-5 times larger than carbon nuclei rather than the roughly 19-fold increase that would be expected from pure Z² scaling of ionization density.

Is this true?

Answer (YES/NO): NO